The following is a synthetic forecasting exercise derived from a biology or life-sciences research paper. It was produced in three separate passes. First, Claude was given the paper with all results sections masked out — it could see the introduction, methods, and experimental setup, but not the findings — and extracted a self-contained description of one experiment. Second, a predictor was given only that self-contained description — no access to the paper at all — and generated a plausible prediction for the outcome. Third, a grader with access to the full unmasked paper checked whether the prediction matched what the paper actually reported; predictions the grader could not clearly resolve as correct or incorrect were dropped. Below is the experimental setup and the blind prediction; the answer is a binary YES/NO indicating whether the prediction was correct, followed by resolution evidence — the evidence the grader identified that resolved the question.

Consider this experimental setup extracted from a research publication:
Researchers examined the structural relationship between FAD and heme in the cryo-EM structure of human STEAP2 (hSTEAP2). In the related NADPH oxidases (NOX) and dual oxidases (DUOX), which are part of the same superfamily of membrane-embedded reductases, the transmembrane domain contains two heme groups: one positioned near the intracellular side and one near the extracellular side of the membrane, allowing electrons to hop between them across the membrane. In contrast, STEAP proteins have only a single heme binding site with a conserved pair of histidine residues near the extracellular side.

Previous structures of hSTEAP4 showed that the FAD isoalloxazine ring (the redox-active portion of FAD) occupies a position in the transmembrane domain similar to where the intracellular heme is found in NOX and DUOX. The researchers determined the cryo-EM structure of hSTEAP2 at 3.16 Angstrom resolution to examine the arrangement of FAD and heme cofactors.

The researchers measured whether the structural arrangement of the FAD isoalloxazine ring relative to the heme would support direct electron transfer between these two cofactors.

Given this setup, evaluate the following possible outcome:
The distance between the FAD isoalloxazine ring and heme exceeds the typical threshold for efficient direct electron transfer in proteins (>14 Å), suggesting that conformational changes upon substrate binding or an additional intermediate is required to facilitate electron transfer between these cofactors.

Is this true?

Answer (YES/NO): NO